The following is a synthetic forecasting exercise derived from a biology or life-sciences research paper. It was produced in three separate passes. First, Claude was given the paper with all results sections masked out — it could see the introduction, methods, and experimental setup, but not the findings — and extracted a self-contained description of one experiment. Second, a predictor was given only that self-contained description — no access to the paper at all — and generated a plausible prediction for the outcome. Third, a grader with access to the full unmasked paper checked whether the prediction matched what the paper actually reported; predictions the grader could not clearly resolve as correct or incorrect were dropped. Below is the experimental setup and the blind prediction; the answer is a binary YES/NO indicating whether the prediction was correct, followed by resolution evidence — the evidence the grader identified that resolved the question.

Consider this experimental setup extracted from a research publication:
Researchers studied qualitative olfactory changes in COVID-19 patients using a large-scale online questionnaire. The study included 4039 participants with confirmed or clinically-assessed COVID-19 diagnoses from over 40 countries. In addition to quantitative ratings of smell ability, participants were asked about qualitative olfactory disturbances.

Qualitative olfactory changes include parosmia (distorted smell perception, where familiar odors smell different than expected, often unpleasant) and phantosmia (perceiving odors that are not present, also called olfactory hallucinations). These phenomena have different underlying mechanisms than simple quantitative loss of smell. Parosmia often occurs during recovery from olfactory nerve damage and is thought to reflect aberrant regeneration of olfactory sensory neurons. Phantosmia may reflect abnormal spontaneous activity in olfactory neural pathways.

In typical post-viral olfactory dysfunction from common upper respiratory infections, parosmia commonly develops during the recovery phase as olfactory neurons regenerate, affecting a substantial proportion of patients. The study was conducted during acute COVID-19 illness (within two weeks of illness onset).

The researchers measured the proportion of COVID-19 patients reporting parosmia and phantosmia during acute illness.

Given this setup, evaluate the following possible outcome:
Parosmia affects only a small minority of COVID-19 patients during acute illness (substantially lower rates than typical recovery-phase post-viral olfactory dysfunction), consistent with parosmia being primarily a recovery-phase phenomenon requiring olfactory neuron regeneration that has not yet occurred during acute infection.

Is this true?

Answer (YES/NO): YES